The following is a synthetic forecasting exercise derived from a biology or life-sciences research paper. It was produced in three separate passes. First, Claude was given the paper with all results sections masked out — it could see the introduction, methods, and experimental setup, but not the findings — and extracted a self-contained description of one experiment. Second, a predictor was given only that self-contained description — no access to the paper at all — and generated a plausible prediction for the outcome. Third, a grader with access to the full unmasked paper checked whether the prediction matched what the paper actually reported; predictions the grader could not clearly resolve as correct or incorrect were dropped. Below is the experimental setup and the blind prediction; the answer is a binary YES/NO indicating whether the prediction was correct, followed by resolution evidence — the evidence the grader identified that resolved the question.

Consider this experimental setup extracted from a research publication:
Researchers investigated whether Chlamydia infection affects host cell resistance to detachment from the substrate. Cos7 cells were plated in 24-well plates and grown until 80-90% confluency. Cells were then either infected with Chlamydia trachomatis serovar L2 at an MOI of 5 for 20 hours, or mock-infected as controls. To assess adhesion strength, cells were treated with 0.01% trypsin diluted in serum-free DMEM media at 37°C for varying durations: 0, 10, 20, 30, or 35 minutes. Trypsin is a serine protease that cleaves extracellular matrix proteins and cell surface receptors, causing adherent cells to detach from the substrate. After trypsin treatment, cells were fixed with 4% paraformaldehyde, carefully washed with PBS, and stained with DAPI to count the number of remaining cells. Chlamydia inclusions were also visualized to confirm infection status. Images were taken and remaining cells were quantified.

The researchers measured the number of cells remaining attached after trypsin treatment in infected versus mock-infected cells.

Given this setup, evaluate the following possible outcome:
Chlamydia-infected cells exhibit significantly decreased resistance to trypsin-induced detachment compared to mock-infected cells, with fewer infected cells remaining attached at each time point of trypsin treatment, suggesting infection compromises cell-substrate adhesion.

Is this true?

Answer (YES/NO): NO